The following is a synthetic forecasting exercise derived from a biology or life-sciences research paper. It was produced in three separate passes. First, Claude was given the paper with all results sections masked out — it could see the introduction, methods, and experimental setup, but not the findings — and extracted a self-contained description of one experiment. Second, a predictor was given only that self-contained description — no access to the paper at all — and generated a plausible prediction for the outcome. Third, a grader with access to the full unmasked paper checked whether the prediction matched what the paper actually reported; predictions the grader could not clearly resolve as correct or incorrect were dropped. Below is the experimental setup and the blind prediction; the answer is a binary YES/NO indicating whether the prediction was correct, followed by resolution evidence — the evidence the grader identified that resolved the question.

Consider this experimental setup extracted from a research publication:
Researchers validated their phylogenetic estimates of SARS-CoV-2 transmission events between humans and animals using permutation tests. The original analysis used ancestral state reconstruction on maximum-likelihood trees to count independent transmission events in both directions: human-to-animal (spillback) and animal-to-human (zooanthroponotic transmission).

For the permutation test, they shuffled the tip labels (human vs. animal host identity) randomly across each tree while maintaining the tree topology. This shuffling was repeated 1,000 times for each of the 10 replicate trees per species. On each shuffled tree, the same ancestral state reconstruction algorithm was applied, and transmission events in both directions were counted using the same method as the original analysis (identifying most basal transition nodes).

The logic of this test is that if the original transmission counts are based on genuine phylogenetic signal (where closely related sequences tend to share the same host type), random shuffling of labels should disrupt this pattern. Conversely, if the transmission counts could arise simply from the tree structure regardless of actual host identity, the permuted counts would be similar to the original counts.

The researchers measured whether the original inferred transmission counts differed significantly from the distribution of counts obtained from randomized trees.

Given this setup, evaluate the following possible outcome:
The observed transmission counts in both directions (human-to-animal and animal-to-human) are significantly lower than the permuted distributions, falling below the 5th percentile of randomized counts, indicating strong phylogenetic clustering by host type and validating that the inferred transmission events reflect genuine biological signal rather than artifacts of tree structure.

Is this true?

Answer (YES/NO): NO